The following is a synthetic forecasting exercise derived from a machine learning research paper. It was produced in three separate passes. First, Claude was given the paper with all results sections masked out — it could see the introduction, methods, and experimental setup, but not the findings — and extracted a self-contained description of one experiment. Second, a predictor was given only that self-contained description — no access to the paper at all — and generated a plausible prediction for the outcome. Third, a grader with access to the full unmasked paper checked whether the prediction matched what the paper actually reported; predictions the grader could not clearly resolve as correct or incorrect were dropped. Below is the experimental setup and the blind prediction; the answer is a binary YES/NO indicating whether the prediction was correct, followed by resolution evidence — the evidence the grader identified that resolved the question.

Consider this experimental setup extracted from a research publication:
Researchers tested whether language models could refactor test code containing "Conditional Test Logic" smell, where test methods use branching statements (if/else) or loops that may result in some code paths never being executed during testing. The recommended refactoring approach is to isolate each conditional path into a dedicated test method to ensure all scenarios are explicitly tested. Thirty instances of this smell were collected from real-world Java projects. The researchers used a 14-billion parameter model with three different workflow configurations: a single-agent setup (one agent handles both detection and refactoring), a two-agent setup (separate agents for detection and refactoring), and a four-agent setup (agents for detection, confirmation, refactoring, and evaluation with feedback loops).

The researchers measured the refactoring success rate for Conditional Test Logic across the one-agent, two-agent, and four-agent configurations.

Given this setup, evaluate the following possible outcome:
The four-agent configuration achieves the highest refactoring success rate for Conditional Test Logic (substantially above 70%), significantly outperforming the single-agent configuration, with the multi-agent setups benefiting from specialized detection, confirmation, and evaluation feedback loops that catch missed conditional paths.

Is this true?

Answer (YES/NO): NO